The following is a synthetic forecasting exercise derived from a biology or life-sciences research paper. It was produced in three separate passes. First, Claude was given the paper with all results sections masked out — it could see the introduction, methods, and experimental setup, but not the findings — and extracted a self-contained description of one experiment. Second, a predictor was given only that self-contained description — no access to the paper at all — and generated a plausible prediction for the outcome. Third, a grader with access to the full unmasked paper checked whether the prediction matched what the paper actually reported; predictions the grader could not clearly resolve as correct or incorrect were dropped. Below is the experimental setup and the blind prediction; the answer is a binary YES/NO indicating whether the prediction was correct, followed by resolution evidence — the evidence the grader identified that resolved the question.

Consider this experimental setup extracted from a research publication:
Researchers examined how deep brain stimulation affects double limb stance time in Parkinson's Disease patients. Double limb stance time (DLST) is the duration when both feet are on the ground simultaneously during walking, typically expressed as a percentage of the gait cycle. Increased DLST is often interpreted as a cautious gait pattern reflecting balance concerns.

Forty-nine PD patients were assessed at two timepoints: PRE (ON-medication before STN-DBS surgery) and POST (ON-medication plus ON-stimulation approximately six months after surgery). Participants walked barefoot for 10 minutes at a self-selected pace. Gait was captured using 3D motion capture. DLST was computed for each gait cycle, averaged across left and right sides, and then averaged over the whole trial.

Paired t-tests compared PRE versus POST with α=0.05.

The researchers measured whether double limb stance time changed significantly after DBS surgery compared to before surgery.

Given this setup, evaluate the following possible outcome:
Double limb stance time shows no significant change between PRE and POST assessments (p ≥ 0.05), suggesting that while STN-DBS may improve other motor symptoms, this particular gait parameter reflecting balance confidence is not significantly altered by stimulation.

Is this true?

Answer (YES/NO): YES